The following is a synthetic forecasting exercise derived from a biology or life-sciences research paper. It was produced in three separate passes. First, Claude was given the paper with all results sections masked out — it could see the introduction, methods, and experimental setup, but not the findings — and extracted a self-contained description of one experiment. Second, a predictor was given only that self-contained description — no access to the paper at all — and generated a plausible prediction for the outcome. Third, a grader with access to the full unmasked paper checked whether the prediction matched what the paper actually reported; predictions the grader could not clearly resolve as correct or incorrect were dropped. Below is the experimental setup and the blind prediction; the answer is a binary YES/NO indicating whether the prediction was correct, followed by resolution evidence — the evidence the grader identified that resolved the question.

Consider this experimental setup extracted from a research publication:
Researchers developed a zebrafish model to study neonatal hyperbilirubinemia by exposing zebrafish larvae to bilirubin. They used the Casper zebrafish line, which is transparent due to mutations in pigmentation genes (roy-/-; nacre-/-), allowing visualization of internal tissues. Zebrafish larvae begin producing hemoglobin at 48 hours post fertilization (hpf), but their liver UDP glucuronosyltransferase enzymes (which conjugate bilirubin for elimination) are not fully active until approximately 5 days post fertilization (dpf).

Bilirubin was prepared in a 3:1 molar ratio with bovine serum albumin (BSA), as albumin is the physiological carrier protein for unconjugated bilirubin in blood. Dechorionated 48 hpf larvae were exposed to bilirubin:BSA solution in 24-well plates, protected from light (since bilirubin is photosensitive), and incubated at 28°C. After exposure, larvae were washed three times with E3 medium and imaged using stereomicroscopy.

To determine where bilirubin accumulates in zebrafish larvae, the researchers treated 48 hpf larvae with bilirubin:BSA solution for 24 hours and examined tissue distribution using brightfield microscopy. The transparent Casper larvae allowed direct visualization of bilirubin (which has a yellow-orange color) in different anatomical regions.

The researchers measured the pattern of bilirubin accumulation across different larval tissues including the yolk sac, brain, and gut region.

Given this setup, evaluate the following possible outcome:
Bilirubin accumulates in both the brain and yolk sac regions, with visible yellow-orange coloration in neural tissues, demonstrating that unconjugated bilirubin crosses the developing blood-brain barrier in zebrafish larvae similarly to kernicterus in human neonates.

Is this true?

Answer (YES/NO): NO